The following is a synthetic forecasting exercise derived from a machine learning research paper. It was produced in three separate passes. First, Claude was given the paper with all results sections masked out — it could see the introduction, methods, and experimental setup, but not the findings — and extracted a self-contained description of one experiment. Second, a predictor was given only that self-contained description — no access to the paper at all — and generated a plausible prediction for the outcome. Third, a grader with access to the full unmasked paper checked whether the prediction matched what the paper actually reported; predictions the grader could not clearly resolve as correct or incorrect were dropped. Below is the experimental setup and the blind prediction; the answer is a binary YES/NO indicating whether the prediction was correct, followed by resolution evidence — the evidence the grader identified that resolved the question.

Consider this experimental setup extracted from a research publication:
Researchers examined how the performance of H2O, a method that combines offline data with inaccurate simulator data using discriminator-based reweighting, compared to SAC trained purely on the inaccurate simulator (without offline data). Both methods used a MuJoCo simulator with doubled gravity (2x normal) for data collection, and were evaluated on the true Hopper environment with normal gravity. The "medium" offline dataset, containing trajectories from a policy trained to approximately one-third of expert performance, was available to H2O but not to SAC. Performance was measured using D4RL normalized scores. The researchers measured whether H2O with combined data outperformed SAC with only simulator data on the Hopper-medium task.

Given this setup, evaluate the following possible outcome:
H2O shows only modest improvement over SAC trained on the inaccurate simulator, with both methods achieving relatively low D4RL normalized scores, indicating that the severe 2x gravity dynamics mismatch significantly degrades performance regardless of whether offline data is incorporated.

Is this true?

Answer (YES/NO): YES